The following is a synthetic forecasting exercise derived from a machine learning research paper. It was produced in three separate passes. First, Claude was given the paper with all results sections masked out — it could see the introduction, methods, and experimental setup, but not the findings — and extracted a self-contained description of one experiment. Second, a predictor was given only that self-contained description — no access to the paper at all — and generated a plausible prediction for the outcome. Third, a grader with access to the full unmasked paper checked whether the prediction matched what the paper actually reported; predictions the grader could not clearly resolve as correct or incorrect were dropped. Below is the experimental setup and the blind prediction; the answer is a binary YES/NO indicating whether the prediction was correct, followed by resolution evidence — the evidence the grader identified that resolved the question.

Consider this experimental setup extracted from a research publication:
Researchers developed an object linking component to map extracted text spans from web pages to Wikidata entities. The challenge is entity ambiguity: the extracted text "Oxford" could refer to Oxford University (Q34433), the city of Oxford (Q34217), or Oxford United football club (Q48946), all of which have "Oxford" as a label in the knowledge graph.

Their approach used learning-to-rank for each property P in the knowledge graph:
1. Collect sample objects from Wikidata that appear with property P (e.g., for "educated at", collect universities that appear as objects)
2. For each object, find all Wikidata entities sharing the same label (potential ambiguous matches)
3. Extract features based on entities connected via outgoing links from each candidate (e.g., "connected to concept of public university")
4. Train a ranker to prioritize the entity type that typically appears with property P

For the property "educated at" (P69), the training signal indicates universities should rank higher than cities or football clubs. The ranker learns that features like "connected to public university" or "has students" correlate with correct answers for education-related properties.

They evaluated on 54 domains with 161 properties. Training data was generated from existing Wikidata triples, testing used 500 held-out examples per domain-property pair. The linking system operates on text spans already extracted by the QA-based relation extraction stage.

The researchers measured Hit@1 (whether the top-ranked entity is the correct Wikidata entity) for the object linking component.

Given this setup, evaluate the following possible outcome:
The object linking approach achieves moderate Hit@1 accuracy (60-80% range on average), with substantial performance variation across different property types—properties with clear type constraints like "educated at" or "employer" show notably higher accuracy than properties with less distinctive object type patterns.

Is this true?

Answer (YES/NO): NO